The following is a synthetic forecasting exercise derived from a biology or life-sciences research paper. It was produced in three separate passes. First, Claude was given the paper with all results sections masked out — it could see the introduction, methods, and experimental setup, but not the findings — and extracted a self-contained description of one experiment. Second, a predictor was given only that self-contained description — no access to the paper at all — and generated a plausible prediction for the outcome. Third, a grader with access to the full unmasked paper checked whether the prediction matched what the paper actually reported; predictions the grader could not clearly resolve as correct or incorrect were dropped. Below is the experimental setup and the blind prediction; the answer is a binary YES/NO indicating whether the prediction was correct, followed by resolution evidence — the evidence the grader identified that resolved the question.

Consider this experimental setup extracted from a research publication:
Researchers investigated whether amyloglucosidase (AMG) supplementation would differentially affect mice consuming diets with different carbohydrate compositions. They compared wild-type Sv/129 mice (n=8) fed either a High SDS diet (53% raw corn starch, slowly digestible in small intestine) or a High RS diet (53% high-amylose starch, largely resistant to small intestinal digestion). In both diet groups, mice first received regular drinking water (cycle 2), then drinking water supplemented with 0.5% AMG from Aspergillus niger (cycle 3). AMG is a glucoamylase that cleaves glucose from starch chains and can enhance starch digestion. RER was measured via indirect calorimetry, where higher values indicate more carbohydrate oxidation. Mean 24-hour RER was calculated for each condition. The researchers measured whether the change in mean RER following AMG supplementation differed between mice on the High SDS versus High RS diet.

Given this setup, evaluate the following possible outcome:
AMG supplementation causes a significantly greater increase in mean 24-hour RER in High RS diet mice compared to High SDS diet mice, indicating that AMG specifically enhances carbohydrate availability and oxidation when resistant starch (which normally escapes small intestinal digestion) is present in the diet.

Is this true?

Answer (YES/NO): NO